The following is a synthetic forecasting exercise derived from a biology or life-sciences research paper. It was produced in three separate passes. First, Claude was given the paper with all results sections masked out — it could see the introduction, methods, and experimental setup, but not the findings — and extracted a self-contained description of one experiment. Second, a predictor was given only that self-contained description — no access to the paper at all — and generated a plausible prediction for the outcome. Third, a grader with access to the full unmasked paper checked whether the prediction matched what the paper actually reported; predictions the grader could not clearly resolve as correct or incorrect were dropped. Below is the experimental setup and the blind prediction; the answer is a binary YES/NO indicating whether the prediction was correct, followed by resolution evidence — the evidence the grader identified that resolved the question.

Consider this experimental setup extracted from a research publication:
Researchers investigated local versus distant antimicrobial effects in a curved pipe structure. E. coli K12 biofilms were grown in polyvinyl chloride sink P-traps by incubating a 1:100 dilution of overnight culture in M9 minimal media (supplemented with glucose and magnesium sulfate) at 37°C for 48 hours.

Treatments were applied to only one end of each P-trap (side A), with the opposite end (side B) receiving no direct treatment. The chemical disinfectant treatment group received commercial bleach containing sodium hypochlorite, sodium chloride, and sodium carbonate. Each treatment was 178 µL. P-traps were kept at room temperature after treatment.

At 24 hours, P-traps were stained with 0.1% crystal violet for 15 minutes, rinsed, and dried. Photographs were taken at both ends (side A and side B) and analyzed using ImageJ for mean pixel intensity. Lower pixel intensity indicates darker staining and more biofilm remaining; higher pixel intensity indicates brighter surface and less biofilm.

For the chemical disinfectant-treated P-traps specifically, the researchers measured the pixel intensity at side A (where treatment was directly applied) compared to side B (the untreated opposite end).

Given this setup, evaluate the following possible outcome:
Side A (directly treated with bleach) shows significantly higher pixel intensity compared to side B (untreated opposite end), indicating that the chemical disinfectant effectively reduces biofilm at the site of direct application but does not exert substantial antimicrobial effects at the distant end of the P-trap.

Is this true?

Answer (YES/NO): YES